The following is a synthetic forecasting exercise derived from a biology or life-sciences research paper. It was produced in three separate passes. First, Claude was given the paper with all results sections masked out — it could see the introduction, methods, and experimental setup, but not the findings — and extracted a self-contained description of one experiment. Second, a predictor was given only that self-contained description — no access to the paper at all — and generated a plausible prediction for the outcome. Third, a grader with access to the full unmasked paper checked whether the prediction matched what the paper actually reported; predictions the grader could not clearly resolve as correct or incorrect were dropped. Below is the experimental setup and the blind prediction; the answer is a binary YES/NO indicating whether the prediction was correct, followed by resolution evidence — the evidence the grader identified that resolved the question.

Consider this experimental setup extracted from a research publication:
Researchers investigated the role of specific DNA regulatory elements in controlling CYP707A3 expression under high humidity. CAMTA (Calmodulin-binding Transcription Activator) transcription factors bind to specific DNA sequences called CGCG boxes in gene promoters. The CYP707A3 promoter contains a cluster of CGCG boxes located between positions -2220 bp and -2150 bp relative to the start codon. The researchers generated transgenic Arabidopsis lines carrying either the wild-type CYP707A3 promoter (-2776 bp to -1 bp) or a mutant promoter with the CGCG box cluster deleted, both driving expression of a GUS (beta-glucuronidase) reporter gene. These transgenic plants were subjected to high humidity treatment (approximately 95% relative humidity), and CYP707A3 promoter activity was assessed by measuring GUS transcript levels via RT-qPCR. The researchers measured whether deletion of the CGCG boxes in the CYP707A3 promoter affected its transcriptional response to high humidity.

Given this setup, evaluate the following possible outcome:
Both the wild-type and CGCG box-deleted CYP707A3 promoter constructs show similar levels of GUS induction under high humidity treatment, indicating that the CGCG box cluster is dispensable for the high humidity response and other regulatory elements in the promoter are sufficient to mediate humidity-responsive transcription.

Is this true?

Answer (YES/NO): NO